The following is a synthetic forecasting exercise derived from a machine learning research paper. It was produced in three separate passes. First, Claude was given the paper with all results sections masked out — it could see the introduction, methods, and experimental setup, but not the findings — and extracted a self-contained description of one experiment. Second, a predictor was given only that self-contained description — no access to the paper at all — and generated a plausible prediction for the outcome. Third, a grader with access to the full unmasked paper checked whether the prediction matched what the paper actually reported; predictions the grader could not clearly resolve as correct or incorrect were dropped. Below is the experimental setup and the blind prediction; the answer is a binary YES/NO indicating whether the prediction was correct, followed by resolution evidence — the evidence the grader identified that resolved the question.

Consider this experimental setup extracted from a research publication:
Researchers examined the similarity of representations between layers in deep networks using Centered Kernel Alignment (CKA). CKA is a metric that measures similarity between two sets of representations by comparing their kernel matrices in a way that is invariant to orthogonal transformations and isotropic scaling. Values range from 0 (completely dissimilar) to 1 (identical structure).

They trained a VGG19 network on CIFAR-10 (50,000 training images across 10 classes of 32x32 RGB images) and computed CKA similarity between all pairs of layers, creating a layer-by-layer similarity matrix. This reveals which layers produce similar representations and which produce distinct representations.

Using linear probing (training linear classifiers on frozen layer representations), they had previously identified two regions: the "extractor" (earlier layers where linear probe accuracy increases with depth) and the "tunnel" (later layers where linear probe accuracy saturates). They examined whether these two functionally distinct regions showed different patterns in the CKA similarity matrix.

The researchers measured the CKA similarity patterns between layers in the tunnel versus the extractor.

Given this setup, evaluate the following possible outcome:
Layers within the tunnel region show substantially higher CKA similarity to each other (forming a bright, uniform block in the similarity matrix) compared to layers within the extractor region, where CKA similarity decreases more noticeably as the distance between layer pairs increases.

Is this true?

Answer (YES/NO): YES